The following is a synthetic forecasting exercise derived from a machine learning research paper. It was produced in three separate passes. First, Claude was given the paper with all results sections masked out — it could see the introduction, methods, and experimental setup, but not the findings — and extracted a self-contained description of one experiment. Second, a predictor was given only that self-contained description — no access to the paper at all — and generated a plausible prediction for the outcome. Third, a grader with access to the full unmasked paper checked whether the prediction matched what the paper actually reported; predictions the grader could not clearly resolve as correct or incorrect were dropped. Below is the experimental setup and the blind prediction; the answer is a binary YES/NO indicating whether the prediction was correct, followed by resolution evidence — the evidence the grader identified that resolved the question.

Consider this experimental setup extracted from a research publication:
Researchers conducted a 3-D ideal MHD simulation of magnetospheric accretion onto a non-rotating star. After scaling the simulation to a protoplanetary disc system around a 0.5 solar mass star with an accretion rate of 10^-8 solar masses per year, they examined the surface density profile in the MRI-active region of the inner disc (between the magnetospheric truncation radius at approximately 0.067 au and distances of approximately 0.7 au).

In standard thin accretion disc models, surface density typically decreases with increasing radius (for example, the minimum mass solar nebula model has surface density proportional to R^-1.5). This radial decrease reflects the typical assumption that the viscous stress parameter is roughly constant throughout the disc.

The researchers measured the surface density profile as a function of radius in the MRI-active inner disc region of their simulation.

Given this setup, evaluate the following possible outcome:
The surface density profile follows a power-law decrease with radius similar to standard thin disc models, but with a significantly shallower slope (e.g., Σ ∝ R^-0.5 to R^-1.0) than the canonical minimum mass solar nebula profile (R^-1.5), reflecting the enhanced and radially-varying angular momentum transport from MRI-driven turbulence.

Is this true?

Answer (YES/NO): NO